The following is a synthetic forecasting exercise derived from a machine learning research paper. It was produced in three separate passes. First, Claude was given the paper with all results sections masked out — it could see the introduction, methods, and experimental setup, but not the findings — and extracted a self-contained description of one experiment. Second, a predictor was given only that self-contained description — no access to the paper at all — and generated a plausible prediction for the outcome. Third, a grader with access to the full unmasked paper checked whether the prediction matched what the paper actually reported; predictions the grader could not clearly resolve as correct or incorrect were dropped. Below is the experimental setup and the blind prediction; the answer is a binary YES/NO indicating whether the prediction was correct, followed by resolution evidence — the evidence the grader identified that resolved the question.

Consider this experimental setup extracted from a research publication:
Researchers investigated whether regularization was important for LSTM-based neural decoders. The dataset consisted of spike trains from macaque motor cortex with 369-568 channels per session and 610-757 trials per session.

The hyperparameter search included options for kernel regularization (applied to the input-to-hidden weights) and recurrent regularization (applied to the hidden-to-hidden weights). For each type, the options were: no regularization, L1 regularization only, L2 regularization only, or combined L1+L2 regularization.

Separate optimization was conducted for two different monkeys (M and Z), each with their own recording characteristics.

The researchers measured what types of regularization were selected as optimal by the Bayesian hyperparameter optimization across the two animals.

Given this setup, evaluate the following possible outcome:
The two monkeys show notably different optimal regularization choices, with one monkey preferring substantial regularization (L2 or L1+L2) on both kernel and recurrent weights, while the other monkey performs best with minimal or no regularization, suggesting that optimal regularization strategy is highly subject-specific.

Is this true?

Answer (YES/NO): NO